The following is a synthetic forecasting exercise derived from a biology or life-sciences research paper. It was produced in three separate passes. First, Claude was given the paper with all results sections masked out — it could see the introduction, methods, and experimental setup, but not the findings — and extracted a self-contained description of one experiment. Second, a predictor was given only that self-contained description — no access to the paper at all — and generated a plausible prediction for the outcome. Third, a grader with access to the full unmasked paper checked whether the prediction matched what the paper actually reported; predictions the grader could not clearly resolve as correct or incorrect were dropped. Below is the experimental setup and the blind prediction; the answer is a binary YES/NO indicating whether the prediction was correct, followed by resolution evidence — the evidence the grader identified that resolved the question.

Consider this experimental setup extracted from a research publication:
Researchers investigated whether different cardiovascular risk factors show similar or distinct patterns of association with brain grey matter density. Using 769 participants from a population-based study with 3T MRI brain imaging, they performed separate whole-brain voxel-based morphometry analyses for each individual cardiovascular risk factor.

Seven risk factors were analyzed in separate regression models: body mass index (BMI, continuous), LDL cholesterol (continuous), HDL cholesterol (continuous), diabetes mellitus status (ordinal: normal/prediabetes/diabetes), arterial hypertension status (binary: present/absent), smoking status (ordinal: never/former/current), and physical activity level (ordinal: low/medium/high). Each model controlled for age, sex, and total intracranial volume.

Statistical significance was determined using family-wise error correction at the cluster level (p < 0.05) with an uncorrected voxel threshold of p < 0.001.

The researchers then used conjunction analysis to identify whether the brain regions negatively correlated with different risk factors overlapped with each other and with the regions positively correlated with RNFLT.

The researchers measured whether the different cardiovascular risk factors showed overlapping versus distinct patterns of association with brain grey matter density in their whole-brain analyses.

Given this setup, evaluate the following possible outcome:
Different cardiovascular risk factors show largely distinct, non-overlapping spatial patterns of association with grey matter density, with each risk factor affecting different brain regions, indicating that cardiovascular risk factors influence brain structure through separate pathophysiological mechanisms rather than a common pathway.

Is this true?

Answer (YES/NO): YES